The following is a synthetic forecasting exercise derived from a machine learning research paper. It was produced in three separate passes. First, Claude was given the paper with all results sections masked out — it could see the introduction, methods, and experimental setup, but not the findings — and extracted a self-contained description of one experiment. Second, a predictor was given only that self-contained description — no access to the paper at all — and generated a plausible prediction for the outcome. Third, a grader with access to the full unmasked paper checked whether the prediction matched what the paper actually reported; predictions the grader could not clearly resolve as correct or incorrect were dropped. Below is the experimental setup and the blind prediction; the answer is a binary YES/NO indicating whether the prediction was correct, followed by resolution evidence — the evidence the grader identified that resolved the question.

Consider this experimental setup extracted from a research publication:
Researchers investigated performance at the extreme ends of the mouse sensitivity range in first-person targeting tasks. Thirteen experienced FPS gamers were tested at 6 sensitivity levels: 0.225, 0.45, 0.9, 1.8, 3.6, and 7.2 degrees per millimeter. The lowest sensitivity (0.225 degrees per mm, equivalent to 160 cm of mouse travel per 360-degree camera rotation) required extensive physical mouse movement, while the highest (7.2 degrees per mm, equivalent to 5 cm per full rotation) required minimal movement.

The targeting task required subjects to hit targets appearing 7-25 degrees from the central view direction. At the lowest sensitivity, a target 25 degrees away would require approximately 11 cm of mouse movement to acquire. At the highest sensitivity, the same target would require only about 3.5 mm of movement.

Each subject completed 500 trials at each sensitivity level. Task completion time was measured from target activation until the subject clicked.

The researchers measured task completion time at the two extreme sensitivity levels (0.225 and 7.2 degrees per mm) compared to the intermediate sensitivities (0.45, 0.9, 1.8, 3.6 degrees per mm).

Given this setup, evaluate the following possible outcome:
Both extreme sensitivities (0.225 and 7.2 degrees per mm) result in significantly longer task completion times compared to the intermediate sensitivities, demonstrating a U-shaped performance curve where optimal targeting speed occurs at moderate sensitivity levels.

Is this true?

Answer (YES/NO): YES